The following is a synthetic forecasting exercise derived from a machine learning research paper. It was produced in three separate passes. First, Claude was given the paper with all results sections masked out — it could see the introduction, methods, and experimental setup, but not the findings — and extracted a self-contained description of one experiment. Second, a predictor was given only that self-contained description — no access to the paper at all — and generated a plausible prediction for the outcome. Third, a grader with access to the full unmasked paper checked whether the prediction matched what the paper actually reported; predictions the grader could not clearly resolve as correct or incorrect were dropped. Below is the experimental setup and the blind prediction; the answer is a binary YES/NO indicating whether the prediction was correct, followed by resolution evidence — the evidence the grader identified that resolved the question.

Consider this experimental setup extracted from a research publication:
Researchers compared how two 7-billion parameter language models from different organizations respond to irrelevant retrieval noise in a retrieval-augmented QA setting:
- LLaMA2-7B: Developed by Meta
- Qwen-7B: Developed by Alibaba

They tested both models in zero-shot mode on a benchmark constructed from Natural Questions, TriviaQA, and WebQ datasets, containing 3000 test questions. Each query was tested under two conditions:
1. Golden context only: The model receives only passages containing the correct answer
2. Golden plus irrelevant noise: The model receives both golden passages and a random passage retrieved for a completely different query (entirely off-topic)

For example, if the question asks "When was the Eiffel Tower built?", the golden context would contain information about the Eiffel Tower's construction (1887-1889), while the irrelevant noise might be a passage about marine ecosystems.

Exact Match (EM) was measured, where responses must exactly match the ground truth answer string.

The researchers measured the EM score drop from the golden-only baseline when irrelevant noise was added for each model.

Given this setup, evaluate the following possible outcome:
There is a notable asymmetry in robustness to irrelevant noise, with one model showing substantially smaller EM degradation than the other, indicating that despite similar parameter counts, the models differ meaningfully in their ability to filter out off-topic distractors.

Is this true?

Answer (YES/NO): YES